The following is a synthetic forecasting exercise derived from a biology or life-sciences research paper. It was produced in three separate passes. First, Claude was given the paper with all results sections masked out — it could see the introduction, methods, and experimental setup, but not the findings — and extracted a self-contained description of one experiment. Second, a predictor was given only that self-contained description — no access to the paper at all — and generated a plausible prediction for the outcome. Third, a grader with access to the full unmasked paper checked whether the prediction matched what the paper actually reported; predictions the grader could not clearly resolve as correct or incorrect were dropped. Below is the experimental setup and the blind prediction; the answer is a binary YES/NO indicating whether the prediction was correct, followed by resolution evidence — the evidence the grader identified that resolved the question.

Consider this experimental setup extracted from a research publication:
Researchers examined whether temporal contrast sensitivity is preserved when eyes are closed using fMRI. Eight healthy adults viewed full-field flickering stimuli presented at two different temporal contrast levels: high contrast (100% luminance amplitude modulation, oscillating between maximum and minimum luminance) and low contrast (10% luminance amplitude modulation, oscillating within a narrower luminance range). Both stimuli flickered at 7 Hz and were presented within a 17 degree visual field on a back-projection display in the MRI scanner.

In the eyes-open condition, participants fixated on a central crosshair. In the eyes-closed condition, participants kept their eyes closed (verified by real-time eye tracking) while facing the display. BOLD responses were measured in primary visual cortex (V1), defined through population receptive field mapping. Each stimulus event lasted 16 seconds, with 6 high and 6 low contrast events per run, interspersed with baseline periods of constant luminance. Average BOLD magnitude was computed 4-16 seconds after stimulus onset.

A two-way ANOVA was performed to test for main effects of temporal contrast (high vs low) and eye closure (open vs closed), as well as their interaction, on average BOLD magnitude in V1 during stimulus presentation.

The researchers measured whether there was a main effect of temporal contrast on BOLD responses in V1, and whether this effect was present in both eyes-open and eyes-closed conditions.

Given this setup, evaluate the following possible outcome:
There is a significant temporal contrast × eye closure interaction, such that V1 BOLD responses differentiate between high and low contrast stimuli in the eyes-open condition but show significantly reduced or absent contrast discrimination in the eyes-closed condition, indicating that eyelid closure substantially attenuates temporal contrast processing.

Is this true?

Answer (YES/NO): NO